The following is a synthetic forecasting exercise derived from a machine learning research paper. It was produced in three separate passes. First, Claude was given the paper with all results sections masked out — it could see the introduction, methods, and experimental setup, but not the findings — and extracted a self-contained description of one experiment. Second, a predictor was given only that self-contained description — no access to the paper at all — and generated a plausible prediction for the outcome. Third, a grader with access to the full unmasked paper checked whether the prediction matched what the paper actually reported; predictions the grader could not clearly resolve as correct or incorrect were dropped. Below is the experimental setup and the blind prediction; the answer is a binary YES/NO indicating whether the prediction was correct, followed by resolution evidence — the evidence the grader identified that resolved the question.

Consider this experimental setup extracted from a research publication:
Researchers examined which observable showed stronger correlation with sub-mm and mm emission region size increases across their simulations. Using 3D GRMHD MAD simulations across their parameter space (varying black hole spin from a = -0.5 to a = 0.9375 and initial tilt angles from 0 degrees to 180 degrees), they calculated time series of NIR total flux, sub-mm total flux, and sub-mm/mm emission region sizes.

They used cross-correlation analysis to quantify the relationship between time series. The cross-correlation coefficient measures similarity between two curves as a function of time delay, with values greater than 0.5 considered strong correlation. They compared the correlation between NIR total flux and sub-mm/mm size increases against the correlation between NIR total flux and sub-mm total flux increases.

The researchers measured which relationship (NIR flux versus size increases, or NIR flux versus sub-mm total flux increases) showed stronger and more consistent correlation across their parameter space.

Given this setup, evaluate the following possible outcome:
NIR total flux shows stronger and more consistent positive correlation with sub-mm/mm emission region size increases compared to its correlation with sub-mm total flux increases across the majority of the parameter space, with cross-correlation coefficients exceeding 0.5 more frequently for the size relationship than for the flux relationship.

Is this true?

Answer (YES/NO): YES